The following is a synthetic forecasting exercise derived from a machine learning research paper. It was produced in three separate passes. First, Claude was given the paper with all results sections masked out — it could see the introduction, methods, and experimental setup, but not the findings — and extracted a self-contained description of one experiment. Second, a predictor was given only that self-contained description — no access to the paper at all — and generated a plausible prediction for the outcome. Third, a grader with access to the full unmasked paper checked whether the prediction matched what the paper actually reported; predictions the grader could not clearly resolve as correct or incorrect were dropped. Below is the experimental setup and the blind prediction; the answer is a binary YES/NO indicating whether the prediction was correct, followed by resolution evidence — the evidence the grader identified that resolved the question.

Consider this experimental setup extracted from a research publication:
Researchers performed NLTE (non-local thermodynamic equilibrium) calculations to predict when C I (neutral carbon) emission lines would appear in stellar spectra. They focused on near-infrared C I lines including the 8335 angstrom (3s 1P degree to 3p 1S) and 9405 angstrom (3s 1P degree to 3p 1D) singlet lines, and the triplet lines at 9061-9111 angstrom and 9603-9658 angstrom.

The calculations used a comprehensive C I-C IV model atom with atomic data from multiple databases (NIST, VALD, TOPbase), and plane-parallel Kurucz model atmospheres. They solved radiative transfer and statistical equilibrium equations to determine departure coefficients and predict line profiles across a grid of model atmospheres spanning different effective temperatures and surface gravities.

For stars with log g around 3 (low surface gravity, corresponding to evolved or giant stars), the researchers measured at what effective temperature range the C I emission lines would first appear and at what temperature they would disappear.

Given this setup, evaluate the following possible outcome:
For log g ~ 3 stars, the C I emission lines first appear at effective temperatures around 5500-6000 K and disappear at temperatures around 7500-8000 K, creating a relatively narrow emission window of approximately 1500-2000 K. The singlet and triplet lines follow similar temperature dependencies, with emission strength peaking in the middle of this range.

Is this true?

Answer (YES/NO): NO